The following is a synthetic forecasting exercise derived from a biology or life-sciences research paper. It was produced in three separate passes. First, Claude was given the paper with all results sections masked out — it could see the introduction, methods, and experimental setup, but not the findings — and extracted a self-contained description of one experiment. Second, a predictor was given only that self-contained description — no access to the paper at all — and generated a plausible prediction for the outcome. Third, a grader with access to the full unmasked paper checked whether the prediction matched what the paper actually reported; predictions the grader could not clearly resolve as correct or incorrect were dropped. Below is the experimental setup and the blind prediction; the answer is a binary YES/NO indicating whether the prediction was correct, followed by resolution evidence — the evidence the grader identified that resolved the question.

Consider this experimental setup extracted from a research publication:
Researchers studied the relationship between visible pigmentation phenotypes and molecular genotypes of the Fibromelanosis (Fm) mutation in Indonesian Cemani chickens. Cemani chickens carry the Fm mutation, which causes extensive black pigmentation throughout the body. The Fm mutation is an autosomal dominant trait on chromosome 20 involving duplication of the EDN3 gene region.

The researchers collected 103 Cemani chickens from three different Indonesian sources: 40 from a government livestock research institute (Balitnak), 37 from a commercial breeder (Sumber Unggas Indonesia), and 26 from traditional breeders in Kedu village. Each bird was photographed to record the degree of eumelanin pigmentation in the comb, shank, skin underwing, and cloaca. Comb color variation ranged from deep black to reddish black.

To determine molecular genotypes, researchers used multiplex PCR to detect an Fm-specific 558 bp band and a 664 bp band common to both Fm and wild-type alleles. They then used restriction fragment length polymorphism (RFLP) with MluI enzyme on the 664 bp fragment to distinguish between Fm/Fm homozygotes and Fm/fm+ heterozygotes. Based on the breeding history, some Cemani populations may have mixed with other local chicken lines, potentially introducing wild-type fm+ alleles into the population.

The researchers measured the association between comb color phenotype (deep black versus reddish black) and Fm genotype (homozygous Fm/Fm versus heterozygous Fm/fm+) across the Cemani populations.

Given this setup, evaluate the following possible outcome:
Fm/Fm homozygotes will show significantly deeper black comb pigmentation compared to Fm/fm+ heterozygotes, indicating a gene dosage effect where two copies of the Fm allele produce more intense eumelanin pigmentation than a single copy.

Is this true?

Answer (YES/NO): NO